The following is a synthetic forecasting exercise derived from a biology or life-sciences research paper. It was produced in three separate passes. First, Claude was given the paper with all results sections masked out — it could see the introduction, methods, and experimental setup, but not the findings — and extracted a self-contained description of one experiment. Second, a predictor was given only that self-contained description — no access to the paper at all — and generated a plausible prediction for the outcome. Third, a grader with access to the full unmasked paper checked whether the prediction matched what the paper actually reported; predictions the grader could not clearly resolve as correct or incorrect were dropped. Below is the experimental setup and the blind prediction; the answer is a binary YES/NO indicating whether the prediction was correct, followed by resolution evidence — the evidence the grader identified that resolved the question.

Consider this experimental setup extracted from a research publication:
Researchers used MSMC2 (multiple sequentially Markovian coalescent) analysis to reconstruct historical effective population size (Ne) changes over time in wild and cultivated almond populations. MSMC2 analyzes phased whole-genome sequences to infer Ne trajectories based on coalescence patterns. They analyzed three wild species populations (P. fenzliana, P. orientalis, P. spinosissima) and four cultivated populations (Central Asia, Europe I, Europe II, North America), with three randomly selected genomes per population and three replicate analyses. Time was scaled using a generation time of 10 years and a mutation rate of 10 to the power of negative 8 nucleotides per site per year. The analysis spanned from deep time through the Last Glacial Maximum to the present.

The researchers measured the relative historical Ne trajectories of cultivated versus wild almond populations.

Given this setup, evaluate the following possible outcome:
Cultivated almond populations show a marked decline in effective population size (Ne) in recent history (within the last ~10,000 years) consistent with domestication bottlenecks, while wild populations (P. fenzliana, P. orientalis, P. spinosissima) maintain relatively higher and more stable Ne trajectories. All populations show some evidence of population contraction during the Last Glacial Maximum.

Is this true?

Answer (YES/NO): NO